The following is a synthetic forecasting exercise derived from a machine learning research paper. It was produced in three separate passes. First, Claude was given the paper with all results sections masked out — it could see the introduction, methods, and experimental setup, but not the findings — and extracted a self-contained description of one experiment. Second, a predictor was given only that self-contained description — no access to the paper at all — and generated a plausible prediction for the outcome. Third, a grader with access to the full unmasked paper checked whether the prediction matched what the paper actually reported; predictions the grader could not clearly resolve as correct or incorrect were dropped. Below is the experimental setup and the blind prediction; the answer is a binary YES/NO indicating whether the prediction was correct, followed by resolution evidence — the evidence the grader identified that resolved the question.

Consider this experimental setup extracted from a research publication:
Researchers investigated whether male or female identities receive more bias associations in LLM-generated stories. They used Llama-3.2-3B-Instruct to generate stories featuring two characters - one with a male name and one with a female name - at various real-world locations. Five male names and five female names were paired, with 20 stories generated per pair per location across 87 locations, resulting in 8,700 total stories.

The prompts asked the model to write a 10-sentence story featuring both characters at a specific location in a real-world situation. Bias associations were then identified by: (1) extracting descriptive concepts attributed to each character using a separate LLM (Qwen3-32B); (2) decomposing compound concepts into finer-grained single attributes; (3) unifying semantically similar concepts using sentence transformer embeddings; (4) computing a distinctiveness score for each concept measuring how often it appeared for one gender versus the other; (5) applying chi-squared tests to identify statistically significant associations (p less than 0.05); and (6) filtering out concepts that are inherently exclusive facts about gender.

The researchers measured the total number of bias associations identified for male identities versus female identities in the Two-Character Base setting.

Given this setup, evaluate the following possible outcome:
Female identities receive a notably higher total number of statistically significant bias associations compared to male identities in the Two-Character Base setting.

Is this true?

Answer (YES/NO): YES